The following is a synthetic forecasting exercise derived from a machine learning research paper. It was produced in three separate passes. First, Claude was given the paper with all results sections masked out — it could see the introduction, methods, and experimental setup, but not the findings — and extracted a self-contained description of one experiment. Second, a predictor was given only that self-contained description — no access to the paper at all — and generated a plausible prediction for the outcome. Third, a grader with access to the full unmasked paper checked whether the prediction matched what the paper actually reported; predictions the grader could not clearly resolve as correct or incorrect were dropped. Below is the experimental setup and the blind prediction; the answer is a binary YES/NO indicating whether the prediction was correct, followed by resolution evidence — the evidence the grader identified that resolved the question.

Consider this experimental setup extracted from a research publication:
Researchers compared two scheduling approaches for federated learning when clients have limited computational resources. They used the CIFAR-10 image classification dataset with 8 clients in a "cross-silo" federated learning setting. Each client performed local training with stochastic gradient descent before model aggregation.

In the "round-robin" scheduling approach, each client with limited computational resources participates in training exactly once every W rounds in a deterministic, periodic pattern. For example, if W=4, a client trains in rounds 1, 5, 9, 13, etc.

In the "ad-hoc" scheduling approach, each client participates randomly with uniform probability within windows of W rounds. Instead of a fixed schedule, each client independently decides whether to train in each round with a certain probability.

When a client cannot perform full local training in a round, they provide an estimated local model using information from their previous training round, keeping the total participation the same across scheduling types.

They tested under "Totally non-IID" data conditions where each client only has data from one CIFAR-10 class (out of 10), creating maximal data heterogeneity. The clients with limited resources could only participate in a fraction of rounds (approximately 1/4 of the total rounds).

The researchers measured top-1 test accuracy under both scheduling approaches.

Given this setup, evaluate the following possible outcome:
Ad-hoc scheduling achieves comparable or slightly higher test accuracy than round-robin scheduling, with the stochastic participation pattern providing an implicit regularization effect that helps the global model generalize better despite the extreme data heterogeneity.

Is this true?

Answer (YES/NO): NO